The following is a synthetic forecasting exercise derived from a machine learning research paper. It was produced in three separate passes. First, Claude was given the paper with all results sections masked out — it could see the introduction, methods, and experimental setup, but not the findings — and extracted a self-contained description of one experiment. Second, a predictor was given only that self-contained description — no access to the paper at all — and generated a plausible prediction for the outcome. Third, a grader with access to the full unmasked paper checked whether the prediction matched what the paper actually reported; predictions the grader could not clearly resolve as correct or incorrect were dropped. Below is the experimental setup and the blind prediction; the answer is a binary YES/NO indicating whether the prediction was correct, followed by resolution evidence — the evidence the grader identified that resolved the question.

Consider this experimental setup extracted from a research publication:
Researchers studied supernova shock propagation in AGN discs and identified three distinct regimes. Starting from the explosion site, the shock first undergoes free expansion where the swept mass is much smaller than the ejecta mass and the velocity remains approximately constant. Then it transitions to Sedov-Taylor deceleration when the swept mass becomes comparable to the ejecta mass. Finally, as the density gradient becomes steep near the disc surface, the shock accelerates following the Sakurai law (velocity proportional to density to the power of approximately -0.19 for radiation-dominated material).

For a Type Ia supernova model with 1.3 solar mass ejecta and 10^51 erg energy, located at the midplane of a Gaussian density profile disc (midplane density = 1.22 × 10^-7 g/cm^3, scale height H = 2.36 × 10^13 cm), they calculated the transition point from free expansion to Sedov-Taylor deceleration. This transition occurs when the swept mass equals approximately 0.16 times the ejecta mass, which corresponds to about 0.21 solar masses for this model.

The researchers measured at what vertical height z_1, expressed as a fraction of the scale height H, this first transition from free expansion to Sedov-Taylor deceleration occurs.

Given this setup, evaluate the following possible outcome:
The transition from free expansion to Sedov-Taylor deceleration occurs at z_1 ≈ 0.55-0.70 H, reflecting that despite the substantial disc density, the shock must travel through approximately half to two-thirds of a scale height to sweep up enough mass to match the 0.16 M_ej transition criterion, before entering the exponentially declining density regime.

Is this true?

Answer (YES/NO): YES